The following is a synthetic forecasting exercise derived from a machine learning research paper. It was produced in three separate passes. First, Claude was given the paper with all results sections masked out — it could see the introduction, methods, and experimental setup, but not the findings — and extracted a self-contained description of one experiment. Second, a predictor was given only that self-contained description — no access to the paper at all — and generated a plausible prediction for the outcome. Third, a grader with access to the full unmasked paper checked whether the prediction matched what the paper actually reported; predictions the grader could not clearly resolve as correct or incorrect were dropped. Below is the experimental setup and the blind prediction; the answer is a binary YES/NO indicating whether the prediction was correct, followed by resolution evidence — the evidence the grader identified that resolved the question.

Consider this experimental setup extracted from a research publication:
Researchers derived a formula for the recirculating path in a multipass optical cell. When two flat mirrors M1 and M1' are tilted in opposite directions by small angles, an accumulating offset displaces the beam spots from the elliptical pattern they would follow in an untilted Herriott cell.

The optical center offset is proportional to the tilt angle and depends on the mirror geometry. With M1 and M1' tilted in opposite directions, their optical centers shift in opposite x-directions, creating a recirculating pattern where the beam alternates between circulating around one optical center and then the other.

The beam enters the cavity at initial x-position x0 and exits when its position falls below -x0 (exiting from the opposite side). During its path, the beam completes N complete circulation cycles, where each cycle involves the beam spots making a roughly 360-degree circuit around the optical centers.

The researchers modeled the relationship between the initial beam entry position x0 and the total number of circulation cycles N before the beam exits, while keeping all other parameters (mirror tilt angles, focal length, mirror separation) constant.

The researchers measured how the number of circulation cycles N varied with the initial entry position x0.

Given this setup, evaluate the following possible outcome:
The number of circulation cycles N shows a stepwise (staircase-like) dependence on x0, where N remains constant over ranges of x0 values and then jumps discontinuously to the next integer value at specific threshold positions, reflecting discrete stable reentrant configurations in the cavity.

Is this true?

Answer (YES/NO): YES